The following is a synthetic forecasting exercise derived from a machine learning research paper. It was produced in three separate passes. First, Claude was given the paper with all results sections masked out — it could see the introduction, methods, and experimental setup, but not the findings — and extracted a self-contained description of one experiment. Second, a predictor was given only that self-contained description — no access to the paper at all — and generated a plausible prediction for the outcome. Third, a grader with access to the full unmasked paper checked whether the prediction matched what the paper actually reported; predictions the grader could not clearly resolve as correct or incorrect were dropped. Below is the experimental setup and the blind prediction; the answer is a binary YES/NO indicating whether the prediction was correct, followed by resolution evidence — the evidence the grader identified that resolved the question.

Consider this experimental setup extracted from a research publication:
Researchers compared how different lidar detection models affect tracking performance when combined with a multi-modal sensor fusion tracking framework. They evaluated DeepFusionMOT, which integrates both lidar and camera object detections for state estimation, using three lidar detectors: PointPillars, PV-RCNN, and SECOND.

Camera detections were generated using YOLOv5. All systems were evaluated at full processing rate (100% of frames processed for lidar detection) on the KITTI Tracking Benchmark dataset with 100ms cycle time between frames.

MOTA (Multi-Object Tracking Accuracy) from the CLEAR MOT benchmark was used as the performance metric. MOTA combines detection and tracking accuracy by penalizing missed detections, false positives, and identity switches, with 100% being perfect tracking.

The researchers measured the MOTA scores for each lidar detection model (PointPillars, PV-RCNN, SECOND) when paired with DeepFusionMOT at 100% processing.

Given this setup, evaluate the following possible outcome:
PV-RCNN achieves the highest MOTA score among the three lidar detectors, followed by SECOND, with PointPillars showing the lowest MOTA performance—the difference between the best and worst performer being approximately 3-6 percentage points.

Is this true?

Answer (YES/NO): NO